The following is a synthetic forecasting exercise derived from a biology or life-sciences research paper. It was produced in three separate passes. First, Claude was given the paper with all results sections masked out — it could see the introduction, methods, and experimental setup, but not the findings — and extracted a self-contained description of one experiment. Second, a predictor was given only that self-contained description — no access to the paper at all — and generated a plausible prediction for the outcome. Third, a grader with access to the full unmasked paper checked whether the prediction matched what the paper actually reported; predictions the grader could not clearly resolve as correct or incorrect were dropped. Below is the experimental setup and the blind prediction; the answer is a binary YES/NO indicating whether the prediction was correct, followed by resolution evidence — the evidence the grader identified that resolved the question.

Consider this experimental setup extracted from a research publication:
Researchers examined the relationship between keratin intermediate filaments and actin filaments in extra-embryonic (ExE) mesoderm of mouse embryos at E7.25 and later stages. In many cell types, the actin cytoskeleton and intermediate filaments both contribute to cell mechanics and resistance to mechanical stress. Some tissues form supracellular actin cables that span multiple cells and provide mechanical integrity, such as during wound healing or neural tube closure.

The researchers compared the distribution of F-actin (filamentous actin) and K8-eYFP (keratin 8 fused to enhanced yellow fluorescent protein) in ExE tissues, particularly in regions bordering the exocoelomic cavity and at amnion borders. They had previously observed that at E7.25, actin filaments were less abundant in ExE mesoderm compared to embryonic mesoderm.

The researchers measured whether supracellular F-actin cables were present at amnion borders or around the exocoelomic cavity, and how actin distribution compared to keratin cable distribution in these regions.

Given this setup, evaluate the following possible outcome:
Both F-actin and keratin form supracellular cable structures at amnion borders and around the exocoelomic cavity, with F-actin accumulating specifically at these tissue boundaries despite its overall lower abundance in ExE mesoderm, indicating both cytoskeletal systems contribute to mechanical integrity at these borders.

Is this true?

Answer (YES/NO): NO